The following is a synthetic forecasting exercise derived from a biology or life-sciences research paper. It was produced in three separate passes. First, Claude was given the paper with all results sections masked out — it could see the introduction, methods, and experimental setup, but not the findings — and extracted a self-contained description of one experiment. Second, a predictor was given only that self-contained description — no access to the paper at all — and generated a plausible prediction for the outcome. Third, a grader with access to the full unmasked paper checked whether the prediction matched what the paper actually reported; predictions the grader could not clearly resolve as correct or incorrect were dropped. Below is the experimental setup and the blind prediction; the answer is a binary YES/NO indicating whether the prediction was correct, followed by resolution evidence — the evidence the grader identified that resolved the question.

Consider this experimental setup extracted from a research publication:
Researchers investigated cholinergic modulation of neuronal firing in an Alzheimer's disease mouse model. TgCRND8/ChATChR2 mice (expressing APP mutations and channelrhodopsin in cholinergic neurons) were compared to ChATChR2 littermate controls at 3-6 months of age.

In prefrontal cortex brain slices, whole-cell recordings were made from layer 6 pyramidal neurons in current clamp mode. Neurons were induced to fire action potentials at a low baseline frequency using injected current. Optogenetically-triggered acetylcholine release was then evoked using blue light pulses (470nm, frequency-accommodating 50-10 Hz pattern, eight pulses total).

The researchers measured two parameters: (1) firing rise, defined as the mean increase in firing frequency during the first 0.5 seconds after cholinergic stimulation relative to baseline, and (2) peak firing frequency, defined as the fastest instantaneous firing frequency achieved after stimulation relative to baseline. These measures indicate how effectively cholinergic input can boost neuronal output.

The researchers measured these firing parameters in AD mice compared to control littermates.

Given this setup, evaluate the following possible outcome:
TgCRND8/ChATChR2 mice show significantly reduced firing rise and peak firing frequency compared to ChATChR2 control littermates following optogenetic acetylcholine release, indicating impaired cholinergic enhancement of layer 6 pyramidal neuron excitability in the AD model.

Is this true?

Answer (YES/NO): NO